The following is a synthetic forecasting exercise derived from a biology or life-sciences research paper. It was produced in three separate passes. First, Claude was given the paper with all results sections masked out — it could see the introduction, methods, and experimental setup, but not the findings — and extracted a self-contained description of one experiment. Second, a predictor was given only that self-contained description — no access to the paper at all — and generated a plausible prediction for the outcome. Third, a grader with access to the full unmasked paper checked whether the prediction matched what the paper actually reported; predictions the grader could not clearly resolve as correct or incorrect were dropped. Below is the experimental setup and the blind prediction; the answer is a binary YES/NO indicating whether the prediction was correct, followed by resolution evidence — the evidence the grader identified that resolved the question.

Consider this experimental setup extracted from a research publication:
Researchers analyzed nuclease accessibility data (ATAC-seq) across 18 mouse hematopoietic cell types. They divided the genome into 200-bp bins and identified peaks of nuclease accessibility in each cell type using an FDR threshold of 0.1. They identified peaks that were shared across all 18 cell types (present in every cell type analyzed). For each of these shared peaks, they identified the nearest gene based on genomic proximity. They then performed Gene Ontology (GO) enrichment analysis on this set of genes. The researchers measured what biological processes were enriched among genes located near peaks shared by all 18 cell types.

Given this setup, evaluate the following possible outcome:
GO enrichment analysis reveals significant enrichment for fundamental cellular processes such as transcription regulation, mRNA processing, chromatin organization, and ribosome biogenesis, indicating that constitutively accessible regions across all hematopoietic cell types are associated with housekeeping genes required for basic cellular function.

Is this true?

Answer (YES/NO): NO